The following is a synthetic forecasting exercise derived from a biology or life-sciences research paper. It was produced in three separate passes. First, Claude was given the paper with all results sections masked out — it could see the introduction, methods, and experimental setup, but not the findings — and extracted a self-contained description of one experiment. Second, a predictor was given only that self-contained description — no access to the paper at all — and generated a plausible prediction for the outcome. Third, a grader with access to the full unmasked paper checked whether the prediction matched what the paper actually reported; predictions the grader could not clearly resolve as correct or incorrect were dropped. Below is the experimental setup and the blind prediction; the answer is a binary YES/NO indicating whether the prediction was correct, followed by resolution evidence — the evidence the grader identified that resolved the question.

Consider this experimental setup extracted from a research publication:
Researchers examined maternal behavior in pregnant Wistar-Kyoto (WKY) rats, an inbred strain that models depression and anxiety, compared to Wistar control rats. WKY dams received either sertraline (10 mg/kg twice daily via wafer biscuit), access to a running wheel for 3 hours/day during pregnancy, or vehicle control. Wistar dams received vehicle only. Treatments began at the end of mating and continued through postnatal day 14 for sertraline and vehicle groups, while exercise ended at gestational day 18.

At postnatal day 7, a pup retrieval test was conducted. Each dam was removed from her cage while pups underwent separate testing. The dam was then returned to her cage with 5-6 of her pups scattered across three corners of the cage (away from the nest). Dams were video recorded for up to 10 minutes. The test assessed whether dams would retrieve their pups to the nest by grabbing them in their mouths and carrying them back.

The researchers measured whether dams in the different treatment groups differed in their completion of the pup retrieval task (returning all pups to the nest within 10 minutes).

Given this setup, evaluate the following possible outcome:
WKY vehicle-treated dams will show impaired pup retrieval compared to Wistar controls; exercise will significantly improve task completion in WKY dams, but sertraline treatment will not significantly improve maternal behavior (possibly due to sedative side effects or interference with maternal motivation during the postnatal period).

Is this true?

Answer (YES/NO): NO